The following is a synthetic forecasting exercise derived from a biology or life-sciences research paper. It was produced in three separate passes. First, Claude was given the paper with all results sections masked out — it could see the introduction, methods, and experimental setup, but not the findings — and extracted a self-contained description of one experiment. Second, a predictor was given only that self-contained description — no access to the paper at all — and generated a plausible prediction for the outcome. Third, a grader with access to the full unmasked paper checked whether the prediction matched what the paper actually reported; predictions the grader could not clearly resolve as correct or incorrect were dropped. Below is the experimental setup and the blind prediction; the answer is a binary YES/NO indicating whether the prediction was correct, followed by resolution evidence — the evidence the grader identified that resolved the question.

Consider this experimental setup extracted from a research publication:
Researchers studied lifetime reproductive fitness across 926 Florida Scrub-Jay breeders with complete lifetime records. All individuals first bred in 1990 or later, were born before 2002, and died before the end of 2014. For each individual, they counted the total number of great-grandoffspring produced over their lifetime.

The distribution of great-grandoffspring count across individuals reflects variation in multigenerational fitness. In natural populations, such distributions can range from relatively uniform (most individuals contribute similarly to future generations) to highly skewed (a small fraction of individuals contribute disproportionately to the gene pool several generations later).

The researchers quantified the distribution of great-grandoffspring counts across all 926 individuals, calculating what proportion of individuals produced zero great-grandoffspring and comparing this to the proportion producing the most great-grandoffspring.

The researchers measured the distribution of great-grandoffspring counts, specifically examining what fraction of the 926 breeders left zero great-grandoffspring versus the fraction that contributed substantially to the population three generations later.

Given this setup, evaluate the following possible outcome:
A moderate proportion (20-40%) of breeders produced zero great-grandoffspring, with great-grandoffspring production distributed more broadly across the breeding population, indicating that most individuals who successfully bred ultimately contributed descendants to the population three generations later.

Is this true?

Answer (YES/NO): NO